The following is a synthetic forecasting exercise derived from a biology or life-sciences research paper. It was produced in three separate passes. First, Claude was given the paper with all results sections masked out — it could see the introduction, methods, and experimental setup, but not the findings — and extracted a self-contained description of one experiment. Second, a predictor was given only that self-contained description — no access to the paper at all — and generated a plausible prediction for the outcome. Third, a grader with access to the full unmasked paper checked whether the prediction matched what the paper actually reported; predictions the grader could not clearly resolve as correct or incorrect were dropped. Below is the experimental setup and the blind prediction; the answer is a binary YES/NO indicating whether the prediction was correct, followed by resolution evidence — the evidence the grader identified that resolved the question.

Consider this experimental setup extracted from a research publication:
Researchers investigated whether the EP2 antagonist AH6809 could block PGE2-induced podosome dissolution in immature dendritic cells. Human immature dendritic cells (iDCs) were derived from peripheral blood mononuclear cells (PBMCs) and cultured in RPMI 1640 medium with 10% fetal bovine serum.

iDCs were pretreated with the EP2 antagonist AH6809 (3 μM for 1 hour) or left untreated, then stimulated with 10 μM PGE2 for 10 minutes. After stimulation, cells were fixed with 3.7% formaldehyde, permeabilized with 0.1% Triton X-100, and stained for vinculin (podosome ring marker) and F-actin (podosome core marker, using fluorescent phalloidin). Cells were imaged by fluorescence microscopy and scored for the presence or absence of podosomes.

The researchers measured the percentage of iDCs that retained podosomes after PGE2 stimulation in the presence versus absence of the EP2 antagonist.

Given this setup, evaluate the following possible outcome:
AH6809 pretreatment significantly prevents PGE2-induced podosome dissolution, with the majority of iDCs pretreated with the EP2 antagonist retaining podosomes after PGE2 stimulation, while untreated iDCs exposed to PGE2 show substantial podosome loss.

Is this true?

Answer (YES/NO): NO